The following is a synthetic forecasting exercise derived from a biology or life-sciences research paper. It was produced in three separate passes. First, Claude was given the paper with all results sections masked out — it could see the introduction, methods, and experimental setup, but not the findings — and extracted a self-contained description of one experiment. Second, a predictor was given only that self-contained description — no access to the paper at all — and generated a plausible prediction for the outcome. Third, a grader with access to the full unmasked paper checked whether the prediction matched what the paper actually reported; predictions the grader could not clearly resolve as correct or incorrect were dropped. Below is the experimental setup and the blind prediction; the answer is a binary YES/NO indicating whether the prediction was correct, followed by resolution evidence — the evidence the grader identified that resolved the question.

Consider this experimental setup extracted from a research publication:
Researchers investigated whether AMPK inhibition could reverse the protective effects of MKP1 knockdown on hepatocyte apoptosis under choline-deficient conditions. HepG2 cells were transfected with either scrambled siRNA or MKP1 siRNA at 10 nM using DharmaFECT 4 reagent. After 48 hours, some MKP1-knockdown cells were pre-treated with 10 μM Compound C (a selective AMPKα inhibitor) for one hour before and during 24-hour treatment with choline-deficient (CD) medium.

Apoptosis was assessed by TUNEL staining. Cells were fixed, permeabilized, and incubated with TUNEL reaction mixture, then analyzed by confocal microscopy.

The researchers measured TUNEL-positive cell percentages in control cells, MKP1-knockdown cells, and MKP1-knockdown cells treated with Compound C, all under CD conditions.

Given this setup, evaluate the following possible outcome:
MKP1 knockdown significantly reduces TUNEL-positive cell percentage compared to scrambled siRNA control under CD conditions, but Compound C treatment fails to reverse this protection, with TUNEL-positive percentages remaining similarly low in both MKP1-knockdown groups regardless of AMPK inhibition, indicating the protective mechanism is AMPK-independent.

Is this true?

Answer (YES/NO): NO